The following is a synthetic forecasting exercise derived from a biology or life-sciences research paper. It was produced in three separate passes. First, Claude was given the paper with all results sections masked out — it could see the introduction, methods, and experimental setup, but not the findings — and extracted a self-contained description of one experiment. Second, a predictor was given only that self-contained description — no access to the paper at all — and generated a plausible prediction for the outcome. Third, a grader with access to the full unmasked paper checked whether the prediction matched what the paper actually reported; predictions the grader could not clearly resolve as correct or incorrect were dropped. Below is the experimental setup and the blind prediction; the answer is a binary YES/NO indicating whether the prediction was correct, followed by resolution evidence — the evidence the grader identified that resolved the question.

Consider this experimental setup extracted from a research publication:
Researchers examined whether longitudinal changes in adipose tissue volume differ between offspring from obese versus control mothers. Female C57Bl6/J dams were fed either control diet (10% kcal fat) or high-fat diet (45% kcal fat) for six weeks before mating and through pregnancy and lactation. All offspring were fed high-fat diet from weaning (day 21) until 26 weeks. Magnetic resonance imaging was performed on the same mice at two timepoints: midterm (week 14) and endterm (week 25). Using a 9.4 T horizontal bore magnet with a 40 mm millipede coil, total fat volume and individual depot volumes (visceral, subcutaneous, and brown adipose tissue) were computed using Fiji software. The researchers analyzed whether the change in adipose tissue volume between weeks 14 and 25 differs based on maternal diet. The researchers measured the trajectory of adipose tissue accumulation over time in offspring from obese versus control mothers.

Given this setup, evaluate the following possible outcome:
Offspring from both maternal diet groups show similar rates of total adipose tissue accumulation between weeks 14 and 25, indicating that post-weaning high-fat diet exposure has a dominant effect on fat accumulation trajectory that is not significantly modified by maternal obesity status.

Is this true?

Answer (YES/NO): NO